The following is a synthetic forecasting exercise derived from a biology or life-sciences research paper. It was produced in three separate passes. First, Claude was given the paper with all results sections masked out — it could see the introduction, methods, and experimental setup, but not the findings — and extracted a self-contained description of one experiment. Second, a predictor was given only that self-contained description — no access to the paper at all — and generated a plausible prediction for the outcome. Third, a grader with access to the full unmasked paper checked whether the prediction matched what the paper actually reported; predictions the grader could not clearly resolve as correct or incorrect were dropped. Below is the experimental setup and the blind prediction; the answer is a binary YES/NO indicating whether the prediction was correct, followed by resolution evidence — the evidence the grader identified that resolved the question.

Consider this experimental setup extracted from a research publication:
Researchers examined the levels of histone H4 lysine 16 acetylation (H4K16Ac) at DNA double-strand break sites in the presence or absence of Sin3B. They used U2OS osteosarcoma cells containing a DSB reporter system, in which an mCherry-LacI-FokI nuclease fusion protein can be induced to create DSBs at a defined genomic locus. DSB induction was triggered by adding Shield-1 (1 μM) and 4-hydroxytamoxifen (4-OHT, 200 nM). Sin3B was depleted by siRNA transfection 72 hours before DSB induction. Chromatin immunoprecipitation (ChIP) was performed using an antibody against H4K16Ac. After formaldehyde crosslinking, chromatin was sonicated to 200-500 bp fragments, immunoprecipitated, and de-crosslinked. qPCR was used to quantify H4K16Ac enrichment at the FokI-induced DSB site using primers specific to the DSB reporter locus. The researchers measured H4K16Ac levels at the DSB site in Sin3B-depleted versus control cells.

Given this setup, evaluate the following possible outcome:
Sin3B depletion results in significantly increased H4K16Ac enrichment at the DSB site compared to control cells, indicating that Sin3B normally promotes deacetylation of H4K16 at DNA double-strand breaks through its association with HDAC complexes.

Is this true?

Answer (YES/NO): NO